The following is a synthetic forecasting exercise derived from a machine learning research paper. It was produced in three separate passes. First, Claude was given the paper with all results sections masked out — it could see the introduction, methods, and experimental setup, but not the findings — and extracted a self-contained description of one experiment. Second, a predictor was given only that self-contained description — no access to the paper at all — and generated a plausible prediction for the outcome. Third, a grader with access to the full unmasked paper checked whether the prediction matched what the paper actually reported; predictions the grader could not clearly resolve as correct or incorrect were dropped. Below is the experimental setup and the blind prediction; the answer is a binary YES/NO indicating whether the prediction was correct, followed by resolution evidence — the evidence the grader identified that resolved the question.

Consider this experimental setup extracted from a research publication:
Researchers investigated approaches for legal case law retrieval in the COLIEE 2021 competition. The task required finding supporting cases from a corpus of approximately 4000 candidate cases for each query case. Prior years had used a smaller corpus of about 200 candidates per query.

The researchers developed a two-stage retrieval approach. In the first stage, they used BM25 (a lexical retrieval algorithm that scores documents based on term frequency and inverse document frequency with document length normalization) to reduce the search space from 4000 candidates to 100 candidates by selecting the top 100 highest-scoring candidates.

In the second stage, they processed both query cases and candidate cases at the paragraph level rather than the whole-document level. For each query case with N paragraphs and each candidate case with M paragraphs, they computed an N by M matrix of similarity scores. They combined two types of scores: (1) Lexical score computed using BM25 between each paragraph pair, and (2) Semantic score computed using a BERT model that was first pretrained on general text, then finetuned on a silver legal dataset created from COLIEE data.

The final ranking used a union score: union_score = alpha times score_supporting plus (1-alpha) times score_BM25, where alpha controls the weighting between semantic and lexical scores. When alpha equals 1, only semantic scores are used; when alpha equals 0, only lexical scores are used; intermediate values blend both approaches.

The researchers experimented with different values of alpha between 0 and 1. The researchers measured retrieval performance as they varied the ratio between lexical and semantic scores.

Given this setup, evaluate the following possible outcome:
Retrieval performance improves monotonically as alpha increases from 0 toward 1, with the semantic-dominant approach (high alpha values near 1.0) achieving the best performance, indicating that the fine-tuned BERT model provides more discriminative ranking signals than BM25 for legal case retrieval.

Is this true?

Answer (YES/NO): NO